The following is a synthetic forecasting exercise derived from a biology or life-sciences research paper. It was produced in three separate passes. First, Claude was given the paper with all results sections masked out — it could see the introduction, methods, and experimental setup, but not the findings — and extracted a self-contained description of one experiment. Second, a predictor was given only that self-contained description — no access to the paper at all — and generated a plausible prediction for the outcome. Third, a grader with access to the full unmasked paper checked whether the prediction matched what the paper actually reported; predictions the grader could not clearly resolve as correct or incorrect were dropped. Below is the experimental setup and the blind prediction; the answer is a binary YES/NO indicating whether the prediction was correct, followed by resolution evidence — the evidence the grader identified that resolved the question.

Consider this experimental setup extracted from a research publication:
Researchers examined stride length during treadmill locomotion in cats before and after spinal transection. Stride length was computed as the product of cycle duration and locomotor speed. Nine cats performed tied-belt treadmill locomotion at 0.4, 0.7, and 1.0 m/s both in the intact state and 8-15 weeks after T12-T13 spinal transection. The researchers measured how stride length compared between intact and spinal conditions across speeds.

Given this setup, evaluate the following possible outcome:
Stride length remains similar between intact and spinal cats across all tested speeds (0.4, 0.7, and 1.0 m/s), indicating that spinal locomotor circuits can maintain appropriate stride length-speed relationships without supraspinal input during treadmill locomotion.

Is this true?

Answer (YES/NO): NO